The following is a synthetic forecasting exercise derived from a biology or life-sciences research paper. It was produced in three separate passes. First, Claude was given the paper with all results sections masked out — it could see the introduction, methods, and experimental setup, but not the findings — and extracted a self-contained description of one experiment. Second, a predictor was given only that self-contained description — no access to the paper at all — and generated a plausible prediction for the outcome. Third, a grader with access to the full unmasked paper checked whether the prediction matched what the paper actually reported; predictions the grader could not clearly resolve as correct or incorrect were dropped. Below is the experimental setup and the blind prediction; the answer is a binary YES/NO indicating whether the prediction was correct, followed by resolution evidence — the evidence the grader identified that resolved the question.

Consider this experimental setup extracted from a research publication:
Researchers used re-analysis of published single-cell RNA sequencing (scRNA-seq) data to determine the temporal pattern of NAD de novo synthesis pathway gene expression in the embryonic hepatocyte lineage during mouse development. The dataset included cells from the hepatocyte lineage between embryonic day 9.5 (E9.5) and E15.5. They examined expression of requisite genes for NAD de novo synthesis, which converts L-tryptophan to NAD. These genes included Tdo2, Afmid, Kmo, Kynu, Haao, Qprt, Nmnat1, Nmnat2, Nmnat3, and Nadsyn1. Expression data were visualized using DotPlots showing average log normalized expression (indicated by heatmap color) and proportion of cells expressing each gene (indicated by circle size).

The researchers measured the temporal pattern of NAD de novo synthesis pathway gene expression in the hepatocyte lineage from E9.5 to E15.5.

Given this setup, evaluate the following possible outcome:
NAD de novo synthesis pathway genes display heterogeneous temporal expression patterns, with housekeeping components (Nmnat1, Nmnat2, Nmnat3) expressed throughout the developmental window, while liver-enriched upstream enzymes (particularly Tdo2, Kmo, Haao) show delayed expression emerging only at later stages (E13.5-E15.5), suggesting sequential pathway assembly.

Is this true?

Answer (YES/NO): NO